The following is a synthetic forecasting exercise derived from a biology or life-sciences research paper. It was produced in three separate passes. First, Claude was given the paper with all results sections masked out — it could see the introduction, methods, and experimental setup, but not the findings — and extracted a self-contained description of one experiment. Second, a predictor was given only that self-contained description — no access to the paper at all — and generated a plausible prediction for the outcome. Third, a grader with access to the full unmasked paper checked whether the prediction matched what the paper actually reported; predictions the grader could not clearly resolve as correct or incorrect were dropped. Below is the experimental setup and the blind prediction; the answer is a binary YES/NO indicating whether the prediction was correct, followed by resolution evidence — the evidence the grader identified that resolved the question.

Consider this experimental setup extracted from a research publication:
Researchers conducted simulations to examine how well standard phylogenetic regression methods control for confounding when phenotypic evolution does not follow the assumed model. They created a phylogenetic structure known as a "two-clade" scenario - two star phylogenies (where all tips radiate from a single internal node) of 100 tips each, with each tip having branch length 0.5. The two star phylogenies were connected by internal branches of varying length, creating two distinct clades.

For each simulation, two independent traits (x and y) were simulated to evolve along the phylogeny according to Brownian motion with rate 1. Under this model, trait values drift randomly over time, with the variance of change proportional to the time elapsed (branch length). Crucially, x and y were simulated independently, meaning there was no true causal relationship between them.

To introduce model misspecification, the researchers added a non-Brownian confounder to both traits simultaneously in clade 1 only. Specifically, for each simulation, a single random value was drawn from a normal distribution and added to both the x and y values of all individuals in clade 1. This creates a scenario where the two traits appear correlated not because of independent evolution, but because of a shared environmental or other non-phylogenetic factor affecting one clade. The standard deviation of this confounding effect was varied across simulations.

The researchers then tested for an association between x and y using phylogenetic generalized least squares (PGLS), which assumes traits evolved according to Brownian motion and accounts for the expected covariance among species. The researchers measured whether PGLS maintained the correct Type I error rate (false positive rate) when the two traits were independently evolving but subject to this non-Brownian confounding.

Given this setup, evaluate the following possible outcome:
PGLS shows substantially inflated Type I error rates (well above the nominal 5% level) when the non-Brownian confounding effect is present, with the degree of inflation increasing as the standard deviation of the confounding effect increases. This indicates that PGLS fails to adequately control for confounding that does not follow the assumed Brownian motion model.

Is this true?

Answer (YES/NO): YES